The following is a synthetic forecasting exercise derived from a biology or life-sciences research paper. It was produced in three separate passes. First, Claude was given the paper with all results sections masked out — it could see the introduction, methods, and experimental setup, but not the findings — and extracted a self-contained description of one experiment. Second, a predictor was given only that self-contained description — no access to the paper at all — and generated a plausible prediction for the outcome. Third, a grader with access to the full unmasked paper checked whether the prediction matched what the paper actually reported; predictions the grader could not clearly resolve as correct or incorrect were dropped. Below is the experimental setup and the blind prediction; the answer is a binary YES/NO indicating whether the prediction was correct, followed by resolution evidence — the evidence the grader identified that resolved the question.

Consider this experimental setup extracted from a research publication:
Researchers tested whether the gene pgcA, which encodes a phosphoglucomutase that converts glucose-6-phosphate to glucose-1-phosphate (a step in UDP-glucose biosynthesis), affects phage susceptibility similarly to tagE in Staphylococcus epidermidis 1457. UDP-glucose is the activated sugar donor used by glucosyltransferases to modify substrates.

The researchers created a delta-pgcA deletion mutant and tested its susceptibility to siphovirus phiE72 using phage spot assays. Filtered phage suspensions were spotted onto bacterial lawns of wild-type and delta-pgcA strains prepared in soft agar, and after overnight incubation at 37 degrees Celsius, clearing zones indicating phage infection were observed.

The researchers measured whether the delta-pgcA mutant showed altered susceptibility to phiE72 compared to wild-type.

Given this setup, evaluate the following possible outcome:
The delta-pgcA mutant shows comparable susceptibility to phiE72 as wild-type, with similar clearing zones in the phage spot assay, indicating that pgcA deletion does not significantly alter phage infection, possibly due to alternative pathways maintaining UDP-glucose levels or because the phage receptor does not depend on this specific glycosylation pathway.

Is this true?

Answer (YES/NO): NO